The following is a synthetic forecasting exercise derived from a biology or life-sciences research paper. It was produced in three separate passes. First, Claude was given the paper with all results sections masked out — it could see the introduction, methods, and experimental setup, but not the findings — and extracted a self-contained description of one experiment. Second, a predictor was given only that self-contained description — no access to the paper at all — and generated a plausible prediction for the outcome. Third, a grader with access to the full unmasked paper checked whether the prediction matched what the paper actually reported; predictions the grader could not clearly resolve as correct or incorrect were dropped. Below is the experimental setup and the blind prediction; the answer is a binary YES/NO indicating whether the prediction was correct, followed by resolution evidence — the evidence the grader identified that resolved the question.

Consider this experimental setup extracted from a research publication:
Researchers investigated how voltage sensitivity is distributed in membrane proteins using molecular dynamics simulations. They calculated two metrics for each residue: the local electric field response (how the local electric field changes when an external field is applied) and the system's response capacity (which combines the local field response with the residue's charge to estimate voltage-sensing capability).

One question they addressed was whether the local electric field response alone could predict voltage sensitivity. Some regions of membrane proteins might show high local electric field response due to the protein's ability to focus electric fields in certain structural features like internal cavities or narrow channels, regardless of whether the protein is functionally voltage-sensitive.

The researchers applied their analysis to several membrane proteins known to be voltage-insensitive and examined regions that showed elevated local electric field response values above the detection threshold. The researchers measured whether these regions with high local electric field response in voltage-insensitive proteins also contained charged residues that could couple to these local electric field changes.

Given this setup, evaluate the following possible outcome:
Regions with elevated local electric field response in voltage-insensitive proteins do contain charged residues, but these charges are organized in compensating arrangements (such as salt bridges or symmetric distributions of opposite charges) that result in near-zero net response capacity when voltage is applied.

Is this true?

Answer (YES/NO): NO